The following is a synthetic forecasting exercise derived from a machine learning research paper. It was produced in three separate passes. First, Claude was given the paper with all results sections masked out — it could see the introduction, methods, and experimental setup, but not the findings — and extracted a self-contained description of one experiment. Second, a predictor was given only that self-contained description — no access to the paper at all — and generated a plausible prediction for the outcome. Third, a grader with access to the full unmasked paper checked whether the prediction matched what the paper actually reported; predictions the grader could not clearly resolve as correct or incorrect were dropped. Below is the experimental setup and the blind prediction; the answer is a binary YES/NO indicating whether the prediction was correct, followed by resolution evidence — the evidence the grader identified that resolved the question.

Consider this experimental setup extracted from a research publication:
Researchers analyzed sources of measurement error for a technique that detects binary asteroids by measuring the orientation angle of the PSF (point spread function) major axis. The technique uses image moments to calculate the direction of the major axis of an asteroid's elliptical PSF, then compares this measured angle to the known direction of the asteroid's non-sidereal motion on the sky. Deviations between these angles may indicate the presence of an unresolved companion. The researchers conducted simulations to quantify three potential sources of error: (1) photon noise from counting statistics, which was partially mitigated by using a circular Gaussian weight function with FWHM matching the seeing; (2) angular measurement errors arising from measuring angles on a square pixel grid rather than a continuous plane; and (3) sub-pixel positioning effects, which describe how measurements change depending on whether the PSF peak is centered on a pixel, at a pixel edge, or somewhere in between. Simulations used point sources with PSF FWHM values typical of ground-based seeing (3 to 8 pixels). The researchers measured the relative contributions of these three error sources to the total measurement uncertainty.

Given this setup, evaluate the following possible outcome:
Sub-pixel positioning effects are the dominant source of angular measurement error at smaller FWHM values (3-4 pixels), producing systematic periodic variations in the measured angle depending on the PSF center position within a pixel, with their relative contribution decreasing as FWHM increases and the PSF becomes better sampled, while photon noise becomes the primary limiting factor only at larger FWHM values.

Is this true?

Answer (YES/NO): NO